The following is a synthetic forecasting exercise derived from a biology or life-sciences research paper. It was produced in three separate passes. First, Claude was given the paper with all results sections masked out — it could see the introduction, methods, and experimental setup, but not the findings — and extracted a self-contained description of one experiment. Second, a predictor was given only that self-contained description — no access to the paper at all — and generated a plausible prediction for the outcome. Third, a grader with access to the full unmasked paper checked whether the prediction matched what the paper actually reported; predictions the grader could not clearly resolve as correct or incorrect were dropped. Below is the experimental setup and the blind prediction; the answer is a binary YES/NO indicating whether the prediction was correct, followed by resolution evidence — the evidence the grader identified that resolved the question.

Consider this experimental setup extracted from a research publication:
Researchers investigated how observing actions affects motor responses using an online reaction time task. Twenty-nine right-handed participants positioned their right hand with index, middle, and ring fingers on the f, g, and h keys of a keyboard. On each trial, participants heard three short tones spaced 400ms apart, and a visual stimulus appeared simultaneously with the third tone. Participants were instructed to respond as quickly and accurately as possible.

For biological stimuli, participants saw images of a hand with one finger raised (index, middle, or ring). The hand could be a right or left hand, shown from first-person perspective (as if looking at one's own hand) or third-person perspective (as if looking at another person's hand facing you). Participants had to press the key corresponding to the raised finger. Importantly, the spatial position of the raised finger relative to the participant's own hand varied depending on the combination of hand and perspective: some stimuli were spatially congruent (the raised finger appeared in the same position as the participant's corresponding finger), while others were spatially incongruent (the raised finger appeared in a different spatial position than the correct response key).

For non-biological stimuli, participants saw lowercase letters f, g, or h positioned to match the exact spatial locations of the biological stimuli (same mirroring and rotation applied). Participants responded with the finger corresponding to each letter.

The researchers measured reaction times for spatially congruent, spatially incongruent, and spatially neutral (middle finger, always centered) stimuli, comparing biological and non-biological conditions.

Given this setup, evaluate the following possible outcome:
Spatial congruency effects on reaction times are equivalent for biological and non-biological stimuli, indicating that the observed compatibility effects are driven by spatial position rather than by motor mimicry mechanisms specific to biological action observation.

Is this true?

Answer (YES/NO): NO